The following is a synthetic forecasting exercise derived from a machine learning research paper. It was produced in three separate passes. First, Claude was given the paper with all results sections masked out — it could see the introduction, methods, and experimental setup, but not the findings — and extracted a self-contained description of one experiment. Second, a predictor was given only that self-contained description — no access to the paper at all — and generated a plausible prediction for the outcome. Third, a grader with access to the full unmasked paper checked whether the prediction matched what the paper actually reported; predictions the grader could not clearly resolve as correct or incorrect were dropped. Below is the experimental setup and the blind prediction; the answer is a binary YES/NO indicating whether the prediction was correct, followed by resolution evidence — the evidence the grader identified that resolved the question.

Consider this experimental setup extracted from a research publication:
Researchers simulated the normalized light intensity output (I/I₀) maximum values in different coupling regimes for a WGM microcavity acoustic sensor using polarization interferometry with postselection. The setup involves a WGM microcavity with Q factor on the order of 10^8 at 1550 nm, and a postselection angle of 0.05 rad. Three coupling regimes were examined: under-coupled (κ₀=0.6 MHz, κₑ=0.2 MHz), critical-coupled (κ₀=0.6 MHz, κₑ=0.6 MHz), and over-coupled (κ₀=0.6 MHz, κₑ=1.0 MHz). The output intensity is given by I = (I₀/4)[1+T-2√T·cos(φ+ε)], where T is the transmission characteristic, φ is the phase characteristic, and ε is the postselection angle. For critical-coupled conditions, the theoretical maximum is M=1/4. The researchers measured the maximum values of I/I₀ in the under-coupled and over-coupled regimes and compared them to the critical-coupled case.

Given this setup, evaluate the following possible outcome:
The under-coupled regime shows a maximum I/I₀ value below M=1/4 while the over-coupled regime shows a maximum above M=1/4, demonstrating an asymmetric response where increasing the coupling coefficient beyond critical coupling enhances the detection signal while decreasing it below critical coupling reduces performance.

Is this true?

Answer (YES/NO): YES